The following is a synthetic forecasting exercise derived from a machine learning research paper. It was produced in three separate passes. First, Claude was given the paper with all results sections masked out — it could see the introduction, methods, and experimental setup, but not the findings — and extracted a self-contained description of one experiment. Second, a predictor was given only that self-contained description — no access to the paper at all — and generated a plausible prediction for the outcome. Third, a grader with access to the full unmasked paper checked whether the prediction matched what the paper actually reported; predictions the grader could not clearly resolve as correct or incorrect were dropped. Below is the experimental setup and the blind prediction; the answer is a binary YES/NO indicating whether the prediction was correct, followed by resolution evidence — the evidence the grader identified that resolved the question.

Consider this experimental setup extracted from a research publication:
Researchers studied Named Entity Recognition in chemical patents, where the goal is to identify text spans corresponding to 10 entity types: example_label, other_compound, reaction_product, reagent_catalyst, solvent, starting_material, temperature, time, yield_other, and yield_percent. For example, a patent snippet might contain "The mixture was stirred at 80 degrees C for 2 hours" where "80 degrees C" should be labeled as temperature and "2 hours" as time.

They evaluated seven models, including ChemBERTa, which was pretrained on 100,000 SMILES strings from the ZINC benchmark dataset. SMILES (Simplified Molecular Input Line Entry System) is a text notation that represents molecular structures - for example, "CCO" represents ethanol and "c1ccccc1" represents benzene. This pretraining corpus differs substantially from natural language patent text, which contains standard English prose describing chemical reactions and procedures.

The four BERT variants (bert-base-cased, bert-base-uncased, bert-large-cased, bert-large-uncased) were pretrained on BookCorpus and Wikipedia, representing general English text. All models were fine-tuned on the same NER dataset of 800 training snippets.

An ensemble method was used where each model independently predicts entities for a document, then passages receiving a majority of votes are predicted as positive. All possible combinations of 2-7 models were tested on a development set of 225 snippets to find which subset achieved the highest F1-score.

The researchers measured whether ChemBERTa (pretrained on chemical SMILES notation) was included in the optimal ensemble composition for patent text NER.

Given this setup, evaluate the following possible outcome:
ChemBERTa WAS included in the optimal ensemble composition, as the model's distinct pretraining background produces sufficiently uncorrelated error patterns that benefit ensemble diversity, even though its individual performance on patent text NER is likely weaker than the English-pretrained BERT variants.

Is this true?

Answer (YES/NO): NO